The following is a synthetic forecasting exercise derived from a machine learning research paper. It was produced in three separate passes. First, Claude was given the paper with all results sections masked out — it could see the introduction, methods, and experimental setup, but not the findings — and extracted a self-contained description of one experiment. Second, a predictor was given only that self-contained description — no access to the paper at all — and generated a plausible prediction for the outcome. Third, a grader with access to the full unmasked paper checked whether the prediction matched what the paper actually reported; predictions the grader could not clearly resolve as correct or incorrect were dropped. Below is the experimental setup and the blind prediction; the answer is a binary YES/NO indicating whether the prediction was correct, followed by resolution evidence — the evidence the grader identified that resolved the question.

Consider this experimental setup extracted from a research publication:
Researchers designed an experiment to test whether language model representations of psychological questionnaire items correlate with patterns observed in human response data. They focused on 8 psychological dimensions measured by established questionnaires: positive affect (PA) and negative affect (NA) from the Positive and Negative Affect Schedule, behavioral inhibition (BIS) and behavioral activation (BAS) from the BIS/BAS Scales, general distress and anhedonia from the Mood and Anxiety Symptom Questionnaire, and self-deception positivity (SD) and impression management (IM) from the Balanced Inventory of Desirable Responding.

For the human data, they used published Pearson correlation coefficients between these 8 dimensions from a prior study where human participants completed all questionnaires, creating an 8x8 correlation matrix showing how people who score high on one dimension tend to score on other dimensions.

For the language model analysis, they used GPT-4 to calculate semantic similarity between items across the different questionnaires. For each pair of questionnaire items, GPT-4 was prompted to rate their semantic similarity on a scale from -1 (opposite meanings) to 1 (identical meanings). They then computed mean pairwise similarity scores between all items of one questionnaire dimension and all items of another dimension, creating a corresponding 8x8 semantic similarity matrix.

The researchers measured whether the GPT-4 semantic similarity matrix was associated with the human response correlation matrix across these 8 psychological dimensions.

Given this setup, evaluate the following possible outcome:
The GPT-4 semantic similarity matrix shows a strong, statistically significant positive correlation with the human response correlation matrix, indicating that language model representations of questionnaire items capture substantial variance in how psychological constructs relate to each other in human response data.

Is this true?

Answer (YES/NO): YES